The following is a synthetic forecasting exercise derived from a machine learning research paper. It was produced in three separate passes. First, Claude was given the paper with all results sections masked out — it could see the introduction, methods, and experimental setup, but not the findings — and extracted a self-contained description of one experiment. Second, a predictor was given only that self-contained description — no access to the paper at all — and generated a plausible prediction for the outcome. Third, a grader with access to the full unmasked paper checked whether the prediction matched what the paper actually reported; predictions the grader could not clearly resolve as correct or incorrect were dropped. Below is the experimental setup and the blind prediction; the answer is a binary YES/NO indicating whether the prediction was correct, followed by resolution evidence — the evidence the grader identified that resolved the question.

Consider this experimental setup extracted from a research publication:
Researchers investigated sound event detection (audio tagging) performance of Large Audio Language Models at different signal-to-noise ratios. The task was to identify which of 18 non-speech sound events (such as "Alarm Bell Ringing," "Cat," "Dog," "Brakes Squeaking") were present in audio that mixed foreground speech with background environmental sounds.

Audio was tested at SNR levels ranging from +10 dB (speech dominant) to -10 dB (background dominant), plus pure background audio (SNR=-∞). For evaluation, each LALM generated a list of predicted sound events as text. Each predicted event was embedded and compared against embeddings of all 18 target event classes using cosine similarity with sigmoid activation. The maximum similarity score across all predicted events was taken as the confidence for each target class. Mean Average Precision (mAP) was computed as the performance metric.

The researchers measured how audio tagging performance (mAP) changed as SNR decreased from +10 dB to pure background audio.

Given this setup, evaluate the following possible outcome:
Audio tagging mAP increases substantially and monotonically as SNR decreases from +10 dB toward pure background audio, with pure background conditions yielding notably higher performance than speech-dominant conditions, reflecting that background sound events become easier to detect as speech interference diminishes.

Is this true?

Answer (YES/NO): YES